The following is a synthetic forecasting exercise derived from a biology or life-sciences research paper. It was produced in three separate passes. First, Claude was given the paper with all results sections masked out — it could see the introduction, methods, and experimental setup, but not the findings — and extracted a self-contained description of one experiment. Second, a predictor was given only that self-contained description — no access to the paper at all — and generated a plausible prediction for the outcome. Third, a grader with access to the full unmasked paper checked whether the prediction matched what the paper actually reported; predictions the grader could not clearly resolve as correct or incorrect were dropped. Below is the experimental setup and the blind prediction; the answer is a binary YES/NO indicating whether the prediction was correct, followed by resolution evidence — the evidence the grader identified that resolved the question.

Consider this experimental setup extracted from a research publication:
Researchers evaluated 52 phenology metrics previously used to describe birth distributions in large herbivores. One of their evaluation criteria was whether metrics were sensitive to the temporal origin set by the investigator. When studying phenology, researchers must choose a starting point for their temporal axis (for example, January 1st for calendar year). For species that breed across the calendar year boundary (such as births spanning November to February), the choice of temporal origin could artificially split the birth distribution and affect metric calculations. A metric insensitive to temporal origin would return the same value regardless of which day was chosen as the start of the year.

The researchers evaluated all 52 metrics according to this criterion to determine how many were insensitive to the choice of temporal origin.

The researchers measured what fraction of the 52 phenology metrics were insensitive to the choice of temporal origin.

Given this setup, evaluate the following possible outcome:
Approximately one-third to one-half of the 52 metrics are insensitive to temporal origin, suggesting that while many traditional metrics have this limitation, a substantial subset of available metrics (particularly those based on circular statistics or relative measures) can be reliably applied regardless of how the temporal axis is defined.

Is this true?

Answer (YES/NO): NO